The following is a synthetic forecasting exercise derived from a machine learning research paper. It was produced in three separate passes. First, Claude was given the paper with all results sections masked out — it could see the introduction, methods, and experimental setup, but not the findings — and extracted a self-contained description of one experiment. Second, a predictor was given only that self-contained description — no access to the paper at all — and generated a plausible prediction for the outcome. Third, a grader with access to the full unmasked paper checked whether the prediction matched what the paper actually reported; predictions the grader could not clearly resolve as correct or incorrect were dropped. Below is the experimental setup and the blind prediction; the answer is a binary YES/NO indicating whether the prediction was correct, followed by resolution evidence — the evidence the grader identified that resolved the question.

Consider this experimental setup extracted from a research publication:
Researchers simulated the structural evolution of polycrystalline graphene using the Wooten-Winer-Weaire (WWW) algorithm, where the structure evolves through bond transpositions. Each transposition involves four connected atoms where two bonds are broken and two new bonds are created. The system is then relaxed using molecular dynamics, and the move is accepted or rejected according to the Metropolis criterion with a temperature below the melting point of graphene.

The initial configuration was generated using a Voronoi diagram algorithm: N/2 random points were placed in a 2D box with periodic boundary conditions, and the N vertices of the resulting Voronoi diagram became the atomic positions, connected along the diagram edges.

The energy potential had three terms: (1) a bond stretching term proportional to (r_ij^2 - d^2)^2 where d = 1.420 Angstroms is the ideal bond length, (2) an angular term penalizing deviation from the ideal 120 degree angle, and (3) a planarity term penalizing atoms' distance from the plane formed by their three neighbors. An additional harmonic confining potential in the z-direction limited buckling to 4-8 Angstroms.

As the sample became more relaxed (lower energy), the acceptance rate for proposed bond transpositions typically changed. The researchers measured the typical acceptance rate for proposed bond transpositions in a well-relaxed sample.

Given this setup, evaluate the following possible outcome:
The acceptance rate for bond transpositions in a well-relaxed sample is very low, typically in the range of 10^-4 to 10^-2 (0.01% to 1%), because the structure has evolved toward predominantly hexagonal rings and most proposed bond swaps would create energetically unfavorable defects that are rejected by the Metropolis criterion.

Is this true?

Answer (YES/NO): YES